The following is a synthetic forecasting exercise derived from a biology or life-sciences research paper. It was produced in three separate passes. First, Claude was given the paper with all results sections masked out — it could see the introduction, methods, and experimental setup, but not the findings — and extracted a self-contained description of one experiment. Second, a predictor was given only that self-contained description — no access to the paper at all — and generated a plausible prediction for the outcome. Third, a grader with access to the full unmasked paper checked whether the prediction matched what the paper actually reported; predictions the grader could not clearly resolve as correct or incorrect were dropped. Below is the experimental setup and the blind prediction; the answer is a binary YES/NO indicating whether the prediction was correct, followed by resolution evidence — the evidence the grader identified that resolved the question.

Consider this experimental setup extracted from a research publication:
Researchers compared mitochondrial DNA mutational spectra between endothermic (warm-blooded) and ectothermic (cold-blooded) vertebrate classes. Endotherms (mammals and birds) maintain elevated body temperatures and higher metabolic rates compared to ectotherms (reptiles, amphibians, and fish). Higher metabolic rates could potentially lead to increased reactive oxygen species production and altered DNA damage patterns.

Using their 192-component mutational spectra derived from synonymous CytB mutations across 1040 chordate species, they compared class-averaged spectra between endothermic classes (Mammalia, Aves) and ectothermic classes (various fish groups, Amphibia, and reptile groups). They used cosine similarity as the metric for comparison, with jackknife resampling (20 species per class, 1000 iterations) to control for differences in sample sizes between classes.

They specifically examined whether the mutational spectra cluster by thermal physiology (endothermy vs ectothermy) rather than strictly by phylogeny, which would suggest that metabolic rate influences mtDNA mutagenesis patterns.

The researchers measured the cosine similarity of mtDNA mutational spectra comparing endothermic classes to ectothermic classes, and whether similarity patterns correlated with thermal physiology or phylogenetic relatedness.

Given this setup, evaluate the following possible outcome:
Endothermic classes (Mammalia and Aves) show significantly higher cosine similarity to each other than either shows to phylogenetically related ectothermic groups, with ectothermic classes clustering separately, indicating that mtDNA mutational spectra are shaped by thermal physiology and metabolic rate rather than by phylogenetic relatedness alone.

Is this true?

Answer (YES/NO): NO